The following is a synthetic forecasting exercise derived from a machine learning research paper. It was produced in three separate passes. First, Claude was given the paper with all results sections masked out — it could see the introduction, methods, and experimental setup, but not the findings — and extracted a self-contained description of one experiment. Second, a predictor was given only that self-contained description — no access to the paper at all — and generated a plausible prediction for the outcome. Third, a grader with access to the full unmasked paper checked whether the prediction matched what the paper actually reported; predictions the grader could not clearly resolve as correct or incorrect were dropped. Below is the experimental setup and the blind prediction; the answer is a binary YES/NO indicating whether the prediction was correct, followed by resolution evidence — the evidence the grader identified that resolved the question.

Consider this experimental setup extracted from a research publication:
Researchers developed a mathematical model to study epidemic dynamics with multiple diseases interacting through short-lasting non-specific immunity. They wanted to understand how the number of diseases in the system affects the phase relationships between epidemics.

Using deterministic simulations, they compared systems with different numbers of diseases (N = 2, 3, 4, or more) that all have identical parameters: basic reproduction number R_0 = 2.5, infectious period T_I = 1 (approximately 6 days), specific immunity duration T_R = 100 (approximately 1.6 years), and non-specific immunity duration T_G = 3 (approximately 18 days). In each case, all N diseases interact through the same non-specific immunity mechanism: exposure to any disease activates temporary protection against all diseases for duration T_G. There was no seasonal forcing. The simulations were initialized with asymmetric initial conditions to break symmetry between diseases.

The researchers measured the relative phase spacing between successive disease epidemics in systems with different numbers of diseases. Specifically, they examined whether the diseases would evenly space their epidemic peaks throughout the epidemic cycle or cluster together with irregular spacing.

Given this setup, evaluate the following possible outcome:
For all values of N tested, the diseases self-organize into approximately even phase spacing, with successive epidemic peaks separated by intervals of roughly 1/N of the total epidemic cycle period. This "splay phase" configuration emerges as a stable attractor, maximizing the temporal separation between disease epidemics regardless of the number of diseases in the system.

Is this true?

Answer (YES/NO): NO